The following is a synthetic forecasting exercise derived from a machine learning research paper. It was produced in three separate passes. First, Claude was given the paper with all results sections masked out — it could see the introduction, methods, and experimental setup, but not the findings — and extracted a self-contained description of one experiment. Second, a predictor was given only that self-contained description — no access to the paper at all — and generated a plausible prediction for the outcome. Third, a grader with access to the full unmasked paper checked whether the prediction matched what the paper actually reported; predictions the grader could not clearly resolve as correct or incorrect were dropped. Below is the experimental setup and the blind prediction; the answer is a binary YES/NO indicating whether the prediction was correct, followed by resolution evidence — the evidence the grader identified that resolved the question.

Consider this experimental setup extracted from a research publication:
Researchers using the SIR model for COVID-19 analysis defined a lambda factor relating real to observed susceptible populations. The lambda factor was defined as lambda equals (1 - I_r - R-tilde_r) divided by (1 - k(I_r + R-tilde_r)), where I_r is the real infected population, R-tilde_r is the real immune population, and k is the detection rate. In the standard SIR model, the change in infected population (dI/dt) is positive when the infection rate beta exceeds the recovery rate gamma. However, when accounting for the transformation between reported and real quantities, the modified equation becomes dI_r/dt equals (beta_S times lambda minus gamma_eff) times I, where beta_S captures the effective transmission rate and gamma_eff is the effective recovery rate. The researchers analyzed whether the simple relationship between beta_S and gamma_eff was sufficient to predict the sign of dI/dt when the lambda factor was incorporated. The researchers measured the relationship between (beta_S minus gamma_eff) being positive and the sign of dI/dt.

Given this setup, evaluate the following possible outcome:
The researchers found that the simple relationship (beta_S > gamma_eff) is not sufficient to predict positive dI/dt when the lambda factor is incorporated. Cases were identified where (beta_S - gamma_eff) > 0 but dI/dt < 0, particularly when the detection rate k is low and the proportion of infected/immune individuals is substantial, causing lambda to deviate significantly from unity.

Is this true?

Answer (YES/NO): NO